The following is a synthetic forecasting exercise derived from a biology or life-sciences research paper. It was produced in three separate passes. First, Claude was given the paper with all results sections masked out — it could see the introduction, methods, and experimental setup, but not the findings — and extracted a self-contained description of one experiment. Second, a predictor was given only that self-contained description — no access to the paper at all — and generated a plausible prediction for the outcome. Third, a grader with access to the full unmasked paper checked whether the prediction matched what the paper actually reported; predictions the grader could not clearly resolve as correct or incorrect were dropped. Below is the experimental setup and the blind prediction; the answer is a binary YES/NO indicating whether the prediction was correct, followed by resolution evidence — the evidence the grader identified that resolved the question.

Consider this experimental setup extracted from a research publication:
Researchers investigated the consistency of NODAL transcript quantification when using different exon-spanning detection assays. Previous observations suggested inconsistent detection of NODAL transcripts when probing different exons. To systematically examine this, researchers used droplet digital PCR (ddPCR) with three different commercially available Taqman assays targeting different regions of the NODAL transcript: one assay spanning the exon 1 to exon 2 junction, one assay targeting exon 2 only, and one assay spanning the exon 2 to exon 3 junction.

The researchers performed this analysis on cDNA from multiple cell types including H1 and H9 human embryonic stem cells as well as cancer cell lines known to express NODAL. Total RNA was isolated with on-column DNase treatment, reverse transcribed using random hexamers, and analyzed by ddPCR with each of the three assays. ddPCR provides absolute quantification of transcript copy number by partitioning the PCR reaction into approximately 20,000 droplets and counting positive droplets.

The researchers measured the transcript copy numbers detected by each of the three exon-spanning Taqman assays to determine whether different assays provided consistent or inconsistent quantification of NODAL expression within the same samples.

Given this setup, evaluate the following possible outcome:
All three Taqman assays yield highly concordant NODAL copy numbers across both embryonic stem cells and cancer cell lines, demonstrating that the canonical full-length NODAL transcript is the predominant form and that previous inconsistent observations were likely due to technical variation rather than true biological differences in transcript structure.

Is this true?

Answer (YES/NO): NO